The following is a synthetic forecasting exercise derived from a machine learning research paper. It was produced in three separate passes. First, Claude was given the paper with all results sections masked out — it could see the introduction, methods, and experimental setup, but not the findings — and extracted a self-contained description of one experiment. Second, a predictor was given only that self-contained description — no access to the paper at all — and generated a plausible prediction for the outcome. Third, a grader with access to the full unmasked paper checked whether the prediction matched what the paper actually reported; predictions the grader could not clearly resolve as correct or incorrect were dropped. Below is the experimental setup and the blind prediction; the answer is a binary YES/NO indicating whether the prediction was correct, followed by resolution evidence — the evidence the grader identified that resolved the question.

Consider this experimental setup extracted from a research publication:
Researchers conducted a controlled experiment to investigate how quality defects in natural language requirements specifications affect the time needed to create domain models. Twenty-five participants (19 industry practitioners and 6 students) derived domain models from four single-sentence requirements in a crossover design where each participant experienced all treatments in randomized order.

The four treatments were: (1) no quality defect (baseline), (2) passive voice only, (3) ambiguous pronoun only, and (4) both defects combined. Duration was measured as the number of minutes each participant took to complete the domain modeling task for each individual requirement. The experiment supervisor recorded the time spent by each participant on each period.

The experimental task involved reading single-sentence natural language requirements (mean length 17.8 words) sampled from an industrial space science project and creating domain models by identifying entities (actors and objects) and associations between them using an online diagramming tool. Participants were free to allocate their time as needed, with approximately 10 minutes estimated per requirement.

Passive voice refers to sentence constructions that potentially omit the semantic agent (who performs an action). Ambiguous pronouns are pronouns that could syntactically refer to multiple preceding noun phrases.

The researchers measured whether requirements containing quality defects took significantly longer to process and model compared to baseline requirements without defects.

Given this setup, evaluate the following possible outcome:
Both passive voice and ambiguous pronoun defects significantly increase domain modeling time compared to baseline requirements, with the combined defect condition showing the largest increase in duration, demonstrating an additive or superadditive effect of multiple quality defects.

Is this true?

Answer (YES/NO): NO